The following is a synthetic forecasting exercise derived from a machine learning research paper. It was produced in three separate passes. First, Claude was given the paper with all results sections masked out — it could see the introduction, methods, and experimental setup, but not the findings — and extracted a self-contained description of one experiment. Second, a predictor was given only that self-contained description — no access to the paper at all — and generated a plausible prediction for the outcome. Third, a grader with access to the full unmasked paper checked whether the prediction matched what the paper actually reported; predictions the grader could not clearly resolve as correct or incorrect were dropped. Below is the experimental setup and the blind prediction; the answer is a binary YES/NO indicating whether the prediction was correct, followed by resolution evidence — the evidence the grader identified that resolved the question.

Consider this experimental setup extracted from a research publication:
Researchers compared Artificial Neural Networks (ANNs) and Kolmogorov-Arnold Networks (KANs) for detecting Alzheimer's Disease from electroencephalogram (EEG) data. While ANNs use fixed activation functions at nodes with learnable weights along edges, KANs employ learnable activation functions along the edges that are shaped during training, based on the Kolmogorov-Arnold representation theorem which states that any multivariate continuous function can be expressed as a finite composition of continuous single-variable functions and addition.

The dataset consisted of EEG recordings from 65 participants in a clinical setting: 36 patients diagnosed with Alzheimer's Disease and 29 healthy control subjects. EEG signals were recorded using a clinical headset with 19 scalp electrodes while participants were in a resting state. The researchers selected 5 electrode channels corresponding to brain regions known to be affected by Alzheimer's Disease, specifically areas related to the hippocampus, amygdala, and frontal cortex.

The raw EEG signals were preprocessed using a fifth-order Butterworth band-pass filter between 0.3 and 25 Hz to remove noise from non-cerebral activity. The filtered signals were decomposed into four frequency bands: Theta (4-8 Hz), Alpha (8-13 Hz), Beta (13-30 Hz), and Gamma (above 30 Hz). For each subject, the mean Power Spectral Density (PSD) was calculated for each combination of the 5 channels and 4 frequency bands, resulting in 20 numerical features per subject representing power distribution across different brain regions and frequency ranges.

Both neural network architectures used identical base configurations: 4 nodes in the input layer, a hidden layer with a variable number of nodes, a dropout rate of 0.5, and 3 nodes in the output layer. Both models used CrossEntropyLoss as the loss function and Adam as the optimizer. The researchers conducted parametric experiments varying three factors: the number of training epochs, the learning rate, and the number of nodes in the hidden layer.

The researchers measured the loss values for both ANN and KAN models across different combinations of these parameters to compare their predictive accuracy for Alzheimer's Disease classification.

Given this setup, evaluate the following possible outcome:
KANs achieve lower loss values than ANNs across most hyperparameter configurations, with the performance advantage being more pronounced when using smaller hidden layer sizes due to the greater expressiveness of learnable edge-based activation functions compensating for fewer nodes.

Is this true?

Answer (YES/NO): NO